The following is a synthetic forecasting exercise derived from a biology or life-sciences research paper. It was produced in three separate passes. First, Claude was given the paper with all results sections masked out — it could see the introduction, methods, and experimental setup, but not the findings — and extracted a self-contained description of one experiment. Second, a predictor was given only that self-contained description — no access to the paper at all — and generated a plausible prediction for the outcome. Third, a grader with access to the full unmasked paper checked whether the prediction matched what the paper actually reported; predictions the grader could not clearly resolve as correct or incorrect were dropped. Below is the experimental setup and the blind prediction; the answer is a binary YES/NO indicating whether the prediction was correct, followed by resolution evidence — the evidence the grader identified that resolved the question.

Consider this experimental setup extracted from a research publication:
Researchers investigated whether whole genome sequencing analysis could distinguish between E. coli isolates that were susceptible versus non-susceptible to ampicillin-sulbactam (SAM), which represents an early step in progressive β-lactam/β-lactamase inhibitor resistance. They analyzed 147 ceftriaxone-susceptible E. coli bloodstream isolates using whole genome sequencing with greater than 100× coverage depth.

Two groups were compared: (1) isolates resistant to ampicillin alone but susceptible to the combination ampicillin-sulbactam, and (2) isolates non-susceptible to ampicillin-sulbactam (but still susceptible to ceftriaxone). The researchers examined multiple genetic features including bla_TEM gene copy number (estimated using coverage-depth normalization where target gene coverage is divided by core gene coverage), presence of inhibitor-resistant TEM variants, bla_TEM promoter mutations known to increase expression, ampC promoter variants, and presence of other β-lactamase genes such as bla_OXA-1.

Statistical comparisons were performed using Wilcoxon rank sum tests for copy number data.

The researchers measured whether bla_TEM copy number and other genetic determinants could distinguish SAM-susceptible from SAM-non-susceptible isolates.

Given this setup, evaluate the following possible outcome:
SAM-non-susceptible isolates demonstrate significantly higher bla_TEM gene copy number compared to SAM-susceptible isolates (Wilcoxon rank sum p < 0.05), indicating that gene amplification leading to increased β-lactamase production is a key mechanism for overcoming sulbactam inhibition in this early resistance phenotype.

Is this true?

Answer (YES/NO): NO